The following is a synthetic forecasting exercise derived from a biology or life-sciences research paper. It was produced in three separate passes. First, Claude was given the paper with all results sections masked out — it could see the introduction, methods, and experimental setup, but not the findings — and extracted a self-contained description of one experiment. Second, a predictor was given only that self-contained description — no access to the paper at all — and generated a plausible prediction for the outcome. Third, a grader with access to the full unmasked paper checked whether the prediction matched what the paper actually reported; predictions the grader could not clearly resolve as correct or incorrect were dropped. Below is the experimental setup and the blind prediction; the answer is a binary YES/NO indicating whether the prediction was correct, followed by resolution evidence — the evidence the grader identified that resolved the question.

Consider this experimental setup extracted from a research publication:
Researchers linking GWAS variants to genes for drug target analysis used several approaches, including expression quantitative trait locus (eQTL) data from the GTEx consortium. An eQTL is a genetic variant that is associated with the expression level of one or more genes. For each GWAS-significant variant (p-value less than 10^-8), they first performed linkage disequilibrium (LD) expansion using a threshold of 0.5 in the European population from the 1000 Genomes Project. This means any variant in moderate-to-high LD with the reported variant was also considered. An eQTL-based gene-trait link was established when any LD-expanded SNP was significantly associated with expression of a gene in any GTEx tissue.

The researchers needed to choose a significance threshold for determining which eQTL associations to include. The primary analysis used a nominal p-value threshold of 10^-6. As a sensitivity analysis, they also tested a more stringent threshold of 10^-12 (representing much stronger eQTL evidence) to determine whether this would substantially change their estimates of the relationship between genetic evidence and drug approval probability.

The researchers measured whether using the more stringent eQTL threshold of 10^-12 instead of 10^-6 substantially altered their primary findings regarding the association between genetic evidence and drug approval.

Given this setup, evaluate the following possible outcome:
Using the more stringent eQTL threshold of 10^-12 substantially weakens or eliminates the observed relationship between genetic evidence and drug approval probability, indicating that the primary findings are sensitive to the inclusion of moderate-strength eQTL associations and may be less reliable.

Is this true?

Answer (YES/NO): NO